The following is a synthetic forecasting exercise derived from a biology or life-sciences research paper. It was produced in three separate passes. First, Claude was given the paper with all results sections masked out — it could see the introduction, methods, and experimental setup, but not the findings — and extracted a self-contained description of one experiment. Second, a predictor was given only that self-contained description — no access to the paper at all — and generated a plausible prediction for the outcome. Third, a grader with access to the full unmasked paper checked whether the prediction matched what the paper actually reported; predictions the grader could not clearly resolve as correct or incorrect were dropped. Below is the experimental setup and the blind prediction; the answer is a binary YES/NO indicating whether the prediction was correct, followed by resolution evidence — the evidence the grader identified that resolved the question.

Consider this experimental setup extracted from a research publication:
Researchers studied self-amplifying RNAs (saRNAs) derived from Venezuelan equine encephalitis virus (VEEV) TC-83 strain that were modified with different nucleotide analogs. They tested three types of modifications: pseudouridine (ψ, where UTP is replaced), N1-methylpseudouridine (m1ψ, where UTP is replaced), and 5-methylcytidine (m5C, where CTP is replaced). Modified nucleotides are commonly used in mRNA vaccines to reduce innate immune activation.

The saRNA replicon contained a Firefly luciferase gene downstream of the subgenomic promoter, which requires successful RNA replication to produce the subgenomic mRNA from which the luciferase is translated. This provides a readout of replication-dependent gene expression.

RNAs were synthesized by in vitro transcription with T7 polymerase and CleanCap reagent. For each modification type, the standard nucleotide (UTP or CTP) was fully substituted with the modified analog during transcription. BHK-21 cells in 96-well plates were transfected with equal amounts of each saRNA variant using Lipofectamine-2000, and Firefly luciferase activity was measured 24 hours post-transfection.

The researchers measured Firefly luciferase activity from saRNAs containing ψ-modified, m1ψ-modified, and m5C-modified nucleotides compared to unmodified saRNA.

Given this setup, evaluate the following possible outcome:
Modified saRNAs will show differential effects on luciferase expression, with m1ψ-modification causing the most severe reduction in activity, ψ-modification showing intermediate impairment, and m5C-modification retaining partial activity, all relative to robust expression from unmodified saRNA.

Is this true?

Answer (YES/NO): NO